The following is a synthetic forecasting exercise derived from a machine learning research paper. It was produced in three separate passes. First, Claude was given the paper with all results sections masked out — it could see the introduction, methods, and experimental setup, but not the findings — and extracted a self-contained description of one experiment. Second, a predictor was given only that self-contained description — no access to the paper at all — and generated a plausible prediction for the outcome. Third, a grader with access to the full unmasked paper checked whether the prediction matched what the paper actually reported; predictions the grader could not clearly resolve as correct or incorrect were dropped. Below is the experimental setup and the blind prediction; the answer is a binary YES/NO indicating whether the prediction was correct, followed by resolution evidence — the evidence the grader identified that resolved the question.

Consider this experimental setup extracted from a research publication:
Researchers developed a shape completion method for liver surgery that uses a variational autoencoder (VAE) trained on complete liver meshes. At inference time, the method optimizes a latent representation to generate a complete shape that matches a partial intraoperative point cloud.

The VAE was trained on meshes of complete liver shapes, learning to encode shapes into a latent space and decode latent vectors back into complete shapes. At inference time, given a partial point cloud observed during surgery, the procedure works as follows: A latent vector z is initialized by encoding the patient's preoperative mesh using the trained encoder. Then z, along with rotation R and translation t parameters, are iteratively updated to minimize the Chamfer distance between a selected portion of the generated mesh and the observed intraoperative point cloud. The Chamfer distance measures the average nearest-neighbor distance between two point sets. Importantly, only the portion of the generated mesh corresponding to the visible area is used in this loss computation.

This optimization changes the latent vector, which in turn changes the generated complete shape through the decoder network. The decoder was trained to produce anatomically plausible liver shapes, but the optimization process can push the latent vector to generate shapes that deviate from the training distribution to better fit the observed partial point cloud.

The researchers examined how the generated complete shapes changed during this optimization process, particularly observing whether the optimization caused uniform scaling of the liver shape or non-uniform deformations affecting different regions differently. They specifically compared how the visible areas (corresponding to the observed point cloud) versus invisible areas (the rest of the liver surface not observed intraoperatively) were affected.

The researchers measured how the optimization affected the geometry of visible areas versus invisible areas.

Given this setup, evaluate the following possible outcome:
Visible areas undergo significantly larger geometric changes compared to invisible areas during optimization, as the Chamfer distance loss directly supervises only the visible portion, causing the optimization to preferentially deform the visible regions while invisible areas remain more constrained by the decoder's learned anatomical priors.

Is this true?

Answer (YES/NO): NO